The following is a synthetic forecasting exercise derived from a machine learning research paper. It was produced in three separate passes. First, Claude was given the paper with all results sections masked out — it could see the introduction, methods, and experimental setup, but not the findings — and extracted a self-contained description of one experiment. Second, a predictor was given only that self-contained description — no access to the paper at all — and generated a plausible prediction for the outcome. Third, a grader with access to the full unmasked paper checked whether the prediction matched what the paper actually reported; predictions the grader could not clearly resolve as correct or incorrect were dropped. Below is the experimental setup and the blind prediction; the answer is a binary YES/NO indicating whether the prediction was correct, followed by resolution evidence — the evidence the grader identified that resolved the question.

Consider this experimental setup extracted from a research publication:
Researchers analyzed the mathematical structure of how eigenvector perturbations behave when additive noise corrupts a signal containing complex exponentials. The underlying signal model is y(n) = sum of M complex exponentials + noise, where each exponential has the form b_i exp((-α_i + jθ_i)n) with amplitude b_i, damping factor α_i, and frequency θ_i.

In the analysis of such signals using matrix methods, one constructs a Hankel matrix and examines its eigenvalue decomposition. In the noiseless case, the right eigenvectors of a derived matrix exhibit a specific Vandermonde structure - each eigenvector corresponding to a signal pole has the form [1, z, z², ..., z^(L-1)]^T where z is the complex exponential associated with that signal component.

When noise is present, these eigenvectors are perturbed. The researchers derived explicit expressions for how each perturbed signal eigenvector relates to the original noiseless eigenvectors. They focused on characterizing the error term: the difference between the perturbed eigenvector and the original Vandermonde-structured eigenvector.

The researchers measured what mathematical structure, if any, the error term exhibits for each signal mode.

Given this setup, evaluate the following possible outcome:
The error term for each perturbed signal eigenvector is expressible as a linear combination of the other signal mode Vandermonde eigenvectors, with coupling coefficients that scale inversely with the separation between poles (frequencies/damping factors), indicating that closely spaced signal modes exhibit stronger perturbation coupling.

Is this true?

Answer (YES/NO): NO